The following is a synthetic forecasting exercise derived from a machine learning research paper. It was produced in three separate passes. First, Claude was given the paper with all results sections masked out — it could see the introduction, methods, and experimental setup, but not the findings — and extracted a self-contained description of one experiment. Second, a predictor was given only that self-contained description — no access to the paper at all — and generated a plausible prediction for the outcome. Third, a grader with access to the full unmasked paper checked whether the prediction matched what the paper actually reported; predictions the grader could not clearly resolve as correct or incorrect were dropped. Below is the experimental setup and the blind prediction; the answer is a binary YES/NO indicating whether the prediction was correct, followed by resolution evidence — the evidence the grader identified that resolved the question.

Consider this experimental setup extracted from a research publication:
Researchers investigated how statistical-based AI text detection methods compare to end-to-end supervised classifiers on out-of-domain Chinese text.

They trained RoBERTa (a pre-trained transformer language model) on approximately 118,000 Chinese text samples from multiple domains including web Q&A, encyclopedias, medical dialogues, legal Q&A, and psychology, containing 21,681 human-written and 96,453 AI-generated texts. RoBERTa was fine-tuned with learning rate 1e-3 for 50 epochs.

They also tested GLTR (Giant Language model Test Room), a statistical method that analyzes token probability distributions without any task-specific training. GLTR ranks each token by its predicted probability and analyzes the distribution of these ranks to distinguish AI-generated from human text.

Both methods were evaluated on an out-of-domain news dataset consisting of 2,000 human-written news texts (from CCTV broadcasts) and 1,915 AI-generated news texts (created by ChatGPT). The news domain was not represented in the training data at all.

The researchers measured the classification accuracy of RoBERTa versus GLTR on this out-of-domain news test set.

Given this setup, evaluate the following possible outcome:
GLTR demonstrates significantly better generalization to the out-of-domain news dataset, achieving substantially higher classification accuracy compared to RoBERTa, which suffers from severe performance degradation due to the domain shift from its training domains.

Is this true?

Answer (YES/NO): YES